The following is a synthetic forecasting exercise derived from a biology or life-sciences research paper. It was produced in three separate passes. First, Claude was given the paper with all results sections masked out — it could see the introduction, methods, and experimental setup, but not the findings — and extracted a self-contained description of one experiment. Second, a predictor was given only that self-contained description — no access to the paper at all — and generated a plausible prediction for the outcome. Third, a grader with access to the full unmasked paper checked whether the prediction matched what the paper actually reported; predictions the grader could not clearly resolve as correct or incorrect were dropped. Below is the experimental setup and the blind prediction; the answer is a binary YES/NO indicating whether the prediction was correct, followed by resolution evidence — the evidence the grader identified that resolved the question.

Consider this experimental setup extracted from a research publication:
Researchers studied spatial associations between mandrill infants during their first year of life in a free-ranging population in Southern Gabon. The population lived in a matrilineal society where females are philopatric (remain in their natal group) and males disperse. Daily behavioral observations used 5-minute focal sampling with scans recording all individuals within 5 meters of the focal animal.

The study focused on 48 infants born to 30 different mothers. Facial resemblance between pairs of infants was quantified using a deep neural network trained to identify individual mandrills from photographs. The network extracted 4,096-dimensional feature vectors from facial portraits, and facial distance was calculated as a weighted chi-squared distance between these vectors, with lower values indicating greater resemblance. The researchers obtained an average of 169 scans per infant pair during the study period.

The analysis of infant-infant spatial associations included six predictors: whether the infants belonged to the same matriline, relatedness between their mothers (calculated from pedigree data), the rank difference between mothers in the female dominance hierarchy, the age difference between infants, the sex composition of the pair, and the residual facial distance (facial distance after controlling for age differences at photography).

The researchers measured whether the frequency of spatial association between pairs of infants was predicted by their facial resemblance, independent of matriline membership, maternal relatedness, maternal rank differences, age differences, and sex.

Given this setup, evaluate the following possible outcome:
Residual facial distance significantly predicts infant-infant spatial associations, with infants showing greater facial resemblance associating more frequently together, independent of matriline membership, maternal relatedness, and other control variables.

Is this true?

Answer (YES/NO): YES